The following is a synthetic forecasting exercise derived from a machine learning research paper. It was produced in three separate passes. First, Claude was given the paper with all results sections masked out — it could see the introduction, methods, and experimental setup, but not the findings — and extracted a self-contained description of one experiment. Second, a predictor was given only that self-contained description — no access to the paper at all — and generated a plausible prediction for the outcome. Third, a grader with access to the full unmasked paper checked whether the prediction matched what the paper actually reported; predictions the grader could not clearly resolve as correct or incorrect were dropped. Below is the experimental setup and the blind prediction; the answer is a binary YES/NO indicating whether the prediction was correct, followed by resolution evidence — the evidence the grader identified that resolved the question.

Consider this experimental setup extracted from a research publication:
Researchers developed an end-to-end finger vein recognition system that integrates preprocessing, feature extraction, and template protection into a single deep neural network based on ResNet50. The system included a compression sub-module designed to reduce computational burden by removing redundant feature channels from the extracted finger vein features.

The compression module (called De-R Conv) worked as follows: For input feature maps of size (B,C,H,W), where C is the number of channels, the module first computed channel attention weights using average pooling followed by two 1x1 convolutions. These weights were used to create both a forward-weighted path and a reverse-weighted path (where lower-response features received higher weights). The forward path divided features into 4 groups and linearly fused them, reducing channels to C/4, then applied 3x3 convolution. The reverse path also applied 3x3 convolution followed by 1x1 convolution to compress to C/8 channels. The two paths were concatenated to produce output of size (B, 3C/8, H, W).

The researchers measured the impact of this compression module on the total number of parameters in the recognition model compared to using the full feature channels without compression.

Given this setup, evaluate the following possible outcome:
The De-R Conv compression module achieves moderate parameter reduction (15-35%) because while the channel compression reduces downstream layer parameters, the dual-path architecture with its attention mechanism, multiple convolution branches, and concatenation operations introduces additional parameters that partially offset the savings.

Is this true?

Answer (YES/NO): NO